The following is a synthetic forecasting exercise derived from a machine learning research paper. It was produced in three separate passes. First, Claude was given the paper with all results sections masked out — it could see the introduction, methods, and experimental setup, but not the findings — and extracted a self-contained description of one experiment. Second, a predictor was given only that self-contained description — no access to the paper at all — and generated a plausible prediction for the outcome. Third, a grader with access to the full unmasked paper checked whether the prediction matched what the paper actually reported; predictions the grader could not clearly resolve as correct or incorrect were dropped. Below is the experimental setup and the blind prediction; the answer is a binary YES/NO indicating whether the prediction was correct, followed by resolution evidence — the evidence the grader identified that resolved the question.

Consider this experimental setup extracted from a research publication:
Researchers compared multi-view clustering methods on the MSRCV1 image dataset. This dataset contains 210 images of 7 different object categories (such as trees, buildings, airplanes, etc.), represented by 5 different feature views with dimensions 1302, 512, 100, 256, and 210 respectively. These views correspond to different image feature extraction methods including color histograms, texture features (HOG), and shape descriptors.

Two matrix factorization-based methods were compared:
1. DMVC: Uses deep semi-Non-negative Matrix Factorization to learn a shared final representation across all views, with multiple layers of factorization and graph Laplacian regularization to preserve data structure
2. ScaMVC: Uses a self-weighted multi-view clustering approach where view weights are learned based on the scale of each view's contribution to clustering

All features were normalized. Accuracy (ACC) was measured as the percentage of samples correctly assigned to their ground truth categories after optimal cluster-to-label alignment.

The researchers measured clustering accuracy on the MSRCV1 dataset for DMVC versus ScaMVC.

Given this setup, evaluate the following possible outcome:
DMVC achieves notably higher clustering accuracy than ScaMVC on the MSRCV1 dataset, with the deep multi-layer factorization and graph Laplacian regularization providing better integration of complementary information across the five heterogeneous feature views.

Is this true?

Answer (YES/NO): NO